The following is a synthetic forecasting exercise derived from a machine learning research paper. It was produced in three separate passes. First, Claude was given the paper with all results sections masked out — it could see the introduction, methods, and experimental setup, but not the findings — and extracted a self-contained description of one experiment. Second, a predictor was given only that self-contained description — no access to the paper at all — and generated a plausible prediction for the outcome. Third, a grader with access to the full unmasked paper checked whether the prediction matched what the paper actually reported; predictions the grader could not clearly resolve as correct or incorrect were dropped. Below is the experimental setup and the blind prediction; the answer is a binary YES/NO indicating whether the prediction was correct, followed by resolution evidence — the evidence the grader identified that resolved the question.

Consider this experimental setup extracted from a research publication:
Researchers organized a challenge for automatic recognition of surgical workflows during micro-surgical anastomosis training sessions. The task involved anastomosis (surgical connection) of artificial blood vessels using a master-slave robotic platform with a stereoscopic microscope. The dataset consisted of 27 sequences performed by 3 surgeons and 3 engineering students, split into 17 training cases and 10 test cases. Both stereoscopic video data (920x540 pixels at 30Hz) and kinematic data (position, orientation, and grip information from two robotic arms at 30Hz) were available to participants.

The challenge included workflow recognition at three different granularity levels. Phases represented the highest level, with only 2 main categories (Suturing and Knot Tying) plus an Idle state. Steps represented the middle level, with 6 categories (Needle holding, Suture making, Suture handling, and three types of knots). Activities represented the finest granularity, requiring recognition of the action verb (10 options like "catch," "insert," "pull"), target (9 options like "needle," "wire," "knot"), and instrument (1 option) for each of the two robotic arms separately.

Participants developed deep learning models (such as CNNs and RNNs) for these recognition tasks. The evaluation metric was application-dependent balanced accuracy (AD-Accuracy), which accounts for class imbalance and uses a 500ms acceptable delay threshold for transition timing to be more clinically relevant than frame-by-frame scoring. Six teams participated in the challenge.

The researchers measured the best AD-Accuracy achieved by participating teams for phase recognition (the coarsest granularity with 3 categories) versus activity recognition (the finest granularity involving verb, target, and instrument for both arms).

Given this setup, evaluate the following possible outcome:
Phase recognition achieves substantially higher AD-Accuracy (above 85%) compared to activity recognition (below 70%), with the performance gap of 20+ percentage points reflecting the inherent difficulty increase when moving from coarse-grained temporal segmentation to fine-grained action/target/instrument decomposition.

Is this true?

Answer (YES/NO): YES